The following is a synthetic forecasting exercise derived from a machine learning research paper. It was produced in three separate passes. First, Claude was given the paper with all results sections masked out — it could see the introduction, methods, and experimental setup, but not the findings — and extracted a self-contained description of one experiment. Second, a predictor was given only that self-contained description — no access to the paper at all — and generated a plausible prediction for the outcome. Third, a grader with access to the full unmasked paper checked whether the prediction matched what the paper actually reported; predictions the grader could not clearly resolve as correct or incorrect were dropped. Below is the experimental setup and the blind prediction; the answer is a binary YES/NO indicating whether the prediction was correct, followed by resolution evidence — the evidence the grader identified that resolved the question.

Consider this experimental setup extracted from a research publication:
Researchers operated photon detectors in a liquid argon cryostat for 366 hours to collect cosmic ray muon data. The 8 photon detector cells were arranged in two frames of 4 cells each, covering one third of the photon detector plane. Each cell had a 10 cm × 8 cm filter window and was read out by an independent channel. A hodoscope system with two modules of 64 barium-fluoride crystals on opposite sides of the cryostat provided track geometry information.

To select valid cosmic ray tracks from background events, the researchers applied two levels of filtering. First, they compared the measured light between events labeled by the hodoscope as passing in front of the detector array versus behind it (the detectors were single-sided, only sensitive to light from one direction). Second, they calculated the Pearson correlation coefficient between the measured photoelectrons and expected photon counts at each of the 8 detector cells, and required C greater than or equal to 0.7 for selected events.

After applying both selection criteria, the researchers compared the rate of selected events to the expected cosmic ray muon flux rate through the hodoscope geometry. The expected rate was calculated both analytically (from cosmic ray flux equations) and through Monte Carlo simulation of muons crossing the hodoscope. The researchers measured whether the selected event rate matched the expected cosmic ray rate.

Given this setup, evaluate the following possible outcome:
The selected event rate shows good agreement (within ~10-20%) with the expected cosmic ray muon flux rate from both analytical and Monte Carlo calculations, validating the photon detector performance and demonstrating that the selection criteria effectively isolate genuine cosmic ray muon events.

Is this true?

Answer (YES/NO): YES